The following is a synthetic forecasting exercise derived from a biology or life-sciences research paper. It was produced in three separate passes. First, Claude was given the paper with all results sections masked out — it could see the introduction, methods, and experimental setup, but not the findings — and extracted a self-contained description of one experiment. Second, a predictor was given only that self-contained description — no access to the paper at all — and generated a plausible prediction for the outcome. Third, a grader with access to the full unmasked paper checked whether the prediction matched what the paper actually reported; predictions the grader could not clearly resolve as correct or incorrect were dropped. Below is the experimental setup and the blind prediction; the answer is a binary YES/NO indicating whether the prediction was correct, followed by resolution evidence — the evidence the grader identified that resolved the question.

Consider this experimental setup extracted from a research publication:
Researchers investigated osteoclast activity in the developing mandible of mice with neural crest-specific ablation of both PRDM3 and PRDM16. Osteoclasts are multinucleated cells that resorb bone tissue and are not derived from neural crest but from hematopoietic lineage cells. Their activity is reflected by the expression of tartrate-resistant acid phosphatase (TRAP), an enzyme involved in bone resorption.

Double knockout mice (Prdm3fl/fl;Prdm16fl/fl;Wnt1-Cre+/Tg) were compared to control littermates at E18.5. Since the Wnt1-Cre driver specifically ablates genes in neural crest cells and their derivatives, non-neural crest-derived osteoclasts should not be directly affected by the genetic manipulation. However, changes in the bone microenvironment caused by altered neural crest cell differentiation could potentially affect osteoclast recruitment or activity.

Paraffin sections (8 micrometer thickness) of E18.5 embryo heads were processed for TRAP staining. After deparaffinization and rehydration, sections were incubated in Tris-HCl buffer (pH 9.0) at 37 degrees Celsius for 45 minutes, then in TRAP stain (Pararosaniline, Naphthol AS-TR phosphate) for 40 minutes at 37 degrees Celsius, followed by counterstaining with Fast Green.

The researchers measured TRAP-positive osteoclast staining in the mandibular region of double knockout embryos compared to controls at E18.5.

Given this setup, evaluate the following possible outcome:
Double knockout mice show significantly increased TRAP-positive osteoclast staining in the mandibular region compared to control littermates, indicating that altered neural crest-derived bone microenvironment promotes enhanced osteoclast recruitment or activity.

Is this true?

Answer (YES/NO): NO